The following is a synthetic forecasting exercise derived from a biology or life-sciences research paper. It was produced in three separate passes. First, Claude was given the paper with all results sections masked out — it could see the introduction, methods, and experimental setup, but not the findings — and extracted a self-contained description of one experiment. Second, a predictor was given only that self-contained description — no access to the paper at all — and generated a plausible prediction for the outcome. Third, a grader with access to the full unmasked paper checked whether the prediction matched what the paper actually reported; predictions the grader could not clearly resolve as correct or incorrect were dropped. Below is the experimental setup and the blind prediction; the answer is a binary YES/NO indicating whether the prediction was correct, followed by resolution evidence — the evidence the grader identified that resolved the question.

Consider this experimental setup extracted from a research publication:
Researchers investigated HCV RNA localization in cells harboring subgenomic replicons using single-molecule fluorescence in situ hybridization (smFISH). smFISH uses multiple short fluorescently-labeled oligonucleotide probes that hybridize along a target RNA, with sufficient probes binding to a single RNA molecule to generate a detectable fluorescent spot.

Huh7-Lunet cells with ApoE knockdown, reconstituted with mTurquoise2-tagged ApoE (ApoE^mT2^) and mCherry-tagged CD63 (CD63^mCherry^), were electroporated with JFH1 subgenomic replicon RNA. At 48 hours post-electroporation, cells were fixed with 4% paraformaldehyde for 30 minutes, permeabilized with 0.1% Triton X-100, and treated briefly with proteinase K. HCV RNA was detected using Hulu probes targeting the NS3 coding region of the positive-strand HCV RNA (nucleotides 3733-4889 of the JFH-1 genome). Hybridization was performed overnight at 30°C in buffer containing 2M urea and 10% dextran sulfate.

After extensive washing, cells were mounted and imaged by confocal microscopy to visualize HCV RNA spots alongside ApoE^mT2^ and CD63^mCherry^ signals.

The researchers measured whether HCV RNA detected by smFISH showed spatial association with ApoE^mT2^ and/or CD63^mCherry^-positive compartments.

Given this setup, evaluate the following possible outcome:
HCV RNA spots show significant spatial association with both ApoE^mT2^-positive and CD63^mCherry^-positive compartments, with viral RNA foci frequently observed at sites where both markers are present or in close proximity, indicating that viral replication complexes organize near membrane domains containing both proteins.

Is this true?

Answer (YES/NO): YES